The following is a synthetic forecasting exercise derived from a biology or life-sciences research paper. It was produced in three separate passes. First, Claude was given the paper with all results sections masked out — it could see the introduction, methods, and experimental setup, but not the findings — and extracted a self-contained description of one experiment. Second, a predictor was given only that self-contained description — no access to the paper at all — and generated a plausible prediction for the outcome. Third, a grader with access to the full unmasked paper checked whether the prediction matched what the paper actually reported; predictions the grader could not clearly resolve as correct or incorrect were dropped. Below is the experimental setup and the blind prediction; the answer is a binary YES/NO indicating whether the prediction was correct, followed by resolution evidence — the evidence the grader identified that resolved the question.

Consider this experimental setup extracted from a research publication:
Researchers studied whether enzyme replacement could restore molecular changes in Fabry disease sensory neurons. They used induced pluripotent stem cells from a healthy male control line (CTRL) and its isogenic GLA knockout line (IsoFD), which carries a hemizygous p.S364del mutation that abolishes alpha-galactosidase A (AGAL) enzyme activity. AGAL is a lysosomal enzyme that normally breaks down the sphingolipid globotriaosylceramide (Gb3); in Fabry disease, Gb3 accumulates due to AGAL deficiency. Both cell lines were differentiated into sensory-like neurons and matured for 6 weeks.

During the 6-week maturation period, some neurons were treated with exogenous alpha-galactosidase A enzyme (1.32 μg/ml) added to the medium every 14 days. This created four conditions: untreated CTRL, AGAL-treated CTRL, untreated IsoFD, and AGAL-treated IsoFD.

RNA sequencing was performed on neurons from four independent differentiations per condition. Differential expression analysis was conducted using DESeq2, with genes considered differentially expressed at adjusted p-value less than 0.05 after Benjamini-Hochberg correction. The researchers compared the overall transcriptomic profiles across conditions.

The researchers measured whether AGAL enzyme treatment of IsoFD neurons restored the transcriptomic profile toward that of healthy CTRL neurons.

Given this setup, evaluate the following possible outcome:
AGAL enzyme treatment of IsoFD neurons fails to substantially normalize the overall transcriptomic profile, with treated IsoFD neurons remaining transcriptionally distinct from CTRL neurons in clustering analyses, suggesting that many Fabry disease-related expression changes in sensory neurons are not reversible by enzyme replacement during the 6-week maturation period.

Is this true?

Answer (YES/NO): YES